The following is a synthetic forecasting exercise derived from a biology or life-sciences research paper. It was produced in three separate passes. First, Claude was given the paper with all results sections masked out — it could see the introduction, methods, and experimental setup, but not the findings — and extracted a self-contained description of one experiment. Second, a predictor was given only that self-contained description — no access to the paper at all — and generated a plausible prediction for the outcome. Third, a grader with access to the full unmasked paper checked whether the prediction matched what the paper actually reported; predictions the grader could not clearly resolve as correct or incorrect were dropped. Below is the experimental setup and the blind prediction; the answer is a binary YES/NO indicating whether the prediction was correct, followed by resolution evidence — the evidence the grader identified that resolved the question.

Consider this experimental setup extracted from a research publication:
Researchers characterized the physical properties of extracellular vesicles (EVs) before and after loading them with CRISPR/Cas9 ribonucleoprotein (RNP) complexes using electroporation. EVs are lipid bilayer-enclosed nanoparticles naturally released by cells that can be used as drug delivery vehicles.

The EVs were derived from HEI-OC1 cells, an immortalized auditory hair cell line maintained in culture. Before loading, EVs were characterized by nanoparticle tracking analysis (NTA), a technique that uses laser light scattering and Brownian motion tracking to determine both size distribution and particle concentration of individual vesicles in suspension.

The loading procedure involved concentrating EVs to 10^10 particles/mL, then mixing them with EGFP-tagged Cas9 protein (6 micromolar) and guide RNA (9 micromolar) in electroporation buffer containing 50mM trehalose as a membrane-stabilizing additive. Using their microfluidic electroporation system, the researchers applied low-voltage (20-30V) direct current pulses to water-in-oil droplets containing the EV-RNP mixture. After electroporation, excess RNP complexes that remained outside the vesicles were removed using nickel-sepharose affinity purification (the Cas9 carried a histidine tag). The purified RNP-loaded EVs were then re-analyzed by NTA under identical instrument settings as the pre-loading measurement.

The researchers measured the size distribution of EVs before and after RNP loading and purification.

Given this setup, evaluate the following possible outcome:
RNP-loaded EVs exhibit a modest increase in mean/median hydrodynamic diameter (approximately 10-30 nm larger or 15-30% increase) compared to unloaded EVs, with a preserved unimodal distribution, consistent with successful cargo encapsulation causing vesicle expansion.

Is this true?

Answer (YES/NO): NO